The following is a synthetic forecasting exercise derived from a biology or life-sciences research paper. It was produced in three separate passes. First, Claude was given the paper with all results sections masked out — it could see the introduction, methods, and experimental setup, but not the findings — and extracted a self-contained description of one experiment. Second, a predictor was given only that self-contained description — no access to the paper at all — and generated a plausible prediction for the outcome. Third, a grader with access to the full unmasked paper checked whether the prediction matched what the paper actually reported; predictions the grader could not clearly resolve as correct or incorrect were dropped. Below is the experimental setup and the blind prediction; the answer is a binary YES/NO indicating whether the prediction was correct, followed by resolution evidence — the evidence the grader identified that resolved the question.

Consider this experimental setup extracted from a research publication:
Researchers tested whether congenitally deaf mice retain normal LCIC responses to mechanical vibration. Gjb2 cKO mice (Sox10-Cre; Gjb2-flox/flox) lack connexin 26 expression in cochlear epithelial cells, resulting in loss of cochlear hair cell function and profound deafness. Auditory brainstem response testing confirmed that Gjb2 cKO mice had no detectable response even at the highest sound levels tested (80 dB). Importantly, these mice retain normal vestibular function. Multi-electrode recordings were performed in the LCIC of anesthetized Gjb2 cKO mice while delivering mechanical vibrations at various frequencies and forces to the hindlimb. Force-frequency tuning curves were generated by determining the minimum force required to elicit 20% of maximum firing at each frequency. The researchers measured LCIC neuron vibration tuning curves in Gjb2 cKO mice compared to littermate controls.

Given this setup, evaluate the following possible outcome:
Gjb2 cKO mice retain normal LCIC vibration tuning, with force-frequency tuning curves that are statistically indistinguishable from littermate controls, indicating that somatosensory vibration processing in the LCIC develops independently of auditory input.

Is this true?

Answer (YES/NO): YES